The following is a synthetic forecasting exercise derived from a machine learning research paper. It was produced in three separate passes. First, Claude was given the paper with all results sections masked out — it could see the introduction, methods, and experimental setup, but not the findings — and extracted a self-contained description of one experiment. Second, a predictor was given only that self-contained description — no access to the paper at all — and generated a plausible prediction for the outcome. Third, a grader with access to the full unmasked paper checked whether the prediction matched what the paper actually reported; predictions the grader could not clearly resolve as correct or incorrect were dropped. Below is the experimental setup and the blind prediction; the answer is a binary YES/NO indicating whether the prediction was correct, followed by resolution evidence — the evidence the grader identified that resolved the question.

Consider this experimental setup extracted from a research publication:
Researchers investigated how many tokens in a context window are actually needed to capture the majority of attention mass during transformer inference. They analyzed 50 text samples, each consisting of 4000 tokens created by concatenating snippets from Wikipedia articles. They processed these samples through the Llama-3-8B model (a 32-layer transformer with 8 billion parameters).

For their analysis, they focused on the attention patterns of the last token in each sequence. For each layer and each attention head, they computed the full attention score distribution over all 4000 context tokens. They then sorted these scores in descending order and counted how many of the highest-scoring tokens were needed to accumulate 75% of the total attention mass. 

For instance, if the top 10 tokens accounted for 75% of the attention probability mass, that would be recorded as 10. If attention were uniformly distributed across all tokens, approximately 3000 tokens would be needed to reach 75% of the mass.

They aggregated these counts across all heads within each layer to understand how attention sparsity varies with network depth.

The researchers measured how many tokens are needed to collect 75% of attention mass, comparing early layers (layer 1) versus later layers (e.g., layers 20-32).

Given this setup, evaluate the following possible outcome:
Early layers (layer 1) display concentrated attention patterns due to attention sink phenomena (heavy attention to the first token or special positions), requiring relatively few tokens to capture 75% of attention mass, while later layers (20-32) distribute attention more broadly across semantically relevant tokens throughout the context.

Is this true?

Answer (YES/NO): NO